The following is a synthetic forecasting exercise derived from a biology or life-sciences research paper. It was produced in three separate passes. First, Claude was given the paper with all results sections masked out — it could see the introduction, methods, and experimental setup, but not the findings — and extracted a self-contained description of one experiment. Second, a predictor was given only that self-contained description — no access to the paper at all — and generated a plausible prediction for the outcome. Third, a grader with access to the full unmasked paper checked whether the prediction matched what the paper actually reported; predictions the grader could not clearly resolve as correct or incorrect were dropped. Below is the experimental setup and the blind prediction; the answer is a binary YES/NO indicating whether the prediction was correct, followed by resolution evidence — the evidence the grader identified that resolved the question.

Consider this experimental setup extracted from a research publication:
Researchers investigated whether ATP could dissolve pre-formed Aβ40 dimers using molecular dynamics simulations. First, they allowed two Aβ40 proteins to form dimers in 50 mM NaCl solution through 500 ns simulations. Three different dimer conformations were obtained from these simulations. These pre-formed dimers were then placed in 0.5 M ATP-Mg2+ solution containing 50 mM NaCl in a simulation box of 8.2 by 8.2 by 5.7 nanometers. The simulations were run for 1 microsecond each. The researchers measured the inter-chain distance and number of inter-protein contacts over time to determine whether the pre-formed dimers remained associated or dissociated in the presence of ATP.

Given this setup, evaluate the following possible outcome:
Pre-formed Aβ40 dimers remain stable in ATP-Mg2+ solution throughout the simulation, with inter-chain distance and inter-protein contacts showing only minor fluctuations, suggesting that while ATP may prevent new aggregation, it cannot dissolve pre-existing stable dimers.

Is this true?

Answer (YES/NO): NO